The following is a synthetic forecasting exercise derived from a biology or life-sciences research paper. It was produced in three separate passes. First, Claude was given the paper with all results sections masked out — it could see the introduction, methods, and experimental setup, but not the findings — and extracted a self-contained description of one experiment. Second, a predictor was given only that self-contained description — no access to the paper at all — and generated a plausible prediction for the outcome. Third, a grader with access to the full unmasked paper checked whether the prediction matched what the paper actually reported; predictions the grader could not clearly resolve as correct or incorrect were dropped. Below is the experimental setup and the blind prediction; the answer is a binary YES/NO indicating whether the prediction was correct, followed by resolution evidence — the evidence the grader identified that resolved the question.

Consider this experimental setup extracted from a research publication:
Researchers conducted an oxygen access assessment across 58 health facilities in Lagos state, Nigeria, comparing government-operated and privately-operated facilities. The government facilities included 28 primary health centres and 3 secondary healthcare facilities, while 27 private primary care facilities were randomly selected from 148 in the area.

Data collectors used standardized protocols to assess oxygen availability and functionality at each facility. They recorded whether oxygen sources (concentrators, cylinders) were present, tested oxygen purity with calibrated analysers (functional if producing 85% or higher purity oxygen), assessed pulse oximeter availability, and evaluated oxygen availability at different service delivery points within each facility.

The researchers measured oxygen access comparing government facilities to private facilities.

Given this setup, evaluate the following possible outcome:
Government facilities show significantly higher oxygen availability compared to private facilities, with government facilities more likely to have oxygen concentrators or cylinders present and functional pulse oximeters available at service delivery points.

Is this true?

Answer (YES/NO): NO